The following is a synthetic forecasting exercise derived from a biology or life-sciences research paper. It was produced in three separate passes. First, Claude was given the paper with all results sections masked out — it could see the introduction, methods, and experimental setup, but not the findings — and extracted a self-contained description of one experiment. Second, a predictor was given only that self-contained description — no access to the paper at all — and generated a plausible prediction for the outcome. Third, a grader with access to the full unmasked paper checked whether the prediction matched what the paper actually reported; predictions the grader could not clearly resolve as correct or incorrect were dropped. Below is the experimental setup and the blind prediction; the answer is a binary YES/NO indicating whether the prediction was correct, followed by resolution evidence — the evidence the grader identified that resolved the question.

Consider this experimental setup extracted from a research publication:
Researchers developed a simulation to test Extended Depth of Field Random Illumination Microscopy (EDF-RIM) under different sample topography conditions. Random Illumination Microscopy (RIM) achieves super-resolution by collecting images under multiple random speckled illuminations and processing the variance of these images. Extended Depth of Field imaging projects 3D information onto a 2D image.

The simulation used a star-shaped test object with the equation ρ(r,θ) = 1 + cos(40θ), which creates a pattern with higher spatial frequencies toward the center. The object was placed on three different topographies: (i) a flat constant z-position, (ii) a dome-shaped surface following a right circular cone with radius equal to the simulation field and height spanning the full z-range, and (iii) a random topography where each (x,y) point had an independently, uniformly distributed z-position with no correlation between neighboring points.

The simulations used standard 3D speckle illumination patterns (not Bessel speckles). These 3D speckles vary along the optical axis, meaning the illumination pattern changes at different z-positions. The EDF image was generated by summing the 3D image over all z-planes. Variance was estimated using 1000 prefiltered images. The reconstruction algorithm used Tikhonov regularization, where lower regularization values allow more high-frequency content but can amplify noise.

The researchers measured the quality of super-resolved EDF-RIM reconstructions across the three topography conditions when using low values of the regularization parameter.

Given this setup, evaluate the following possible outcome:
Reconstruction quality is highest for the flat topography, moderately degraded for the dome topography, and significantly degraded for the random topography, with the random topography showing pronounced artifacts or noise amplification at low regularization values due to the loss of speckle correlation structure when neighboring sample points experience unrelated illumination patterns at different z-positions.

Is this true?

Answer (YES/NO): NO